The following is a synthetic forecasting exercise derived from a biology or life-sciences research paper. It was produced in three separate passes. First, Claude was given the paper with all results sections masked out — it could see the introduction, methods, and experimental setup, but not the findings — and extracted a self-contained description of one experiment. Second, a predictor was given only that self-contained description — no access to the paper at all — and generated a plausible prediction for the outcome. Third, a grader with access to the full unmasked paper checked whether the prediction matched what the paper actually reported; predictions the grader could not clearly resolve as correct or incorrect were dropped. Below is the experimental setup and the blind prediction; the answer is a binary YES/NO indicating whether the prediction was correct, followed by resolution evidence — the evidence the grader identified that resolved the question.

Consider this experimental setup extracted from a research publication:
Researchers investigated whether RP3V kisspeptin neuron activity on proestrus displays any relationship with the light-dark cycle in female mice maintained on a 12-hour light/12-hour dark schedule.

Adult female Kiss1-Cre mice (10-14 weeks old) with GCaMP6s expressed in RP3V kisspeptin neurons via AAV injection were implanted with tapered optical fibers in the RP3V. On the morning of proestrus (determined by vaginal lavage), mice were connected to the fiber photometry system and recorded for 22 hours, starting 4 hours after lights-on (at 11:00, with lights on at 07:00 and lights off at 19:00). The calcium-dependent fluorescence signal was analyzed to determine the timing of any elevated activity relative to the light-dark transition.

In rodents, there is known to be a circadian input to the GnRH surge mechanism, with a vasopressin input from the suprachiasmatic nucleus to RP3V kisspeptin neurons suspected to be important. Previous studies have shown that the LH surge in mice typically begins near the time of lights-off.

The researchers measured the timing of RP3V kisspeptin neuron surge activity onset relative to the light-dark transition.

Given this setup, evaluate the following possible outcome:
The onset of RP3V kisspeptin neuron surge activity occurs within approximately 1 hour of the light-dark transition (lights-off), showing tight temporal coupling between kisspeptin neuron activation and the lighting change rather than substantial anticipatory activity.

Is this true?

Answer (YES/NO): NO